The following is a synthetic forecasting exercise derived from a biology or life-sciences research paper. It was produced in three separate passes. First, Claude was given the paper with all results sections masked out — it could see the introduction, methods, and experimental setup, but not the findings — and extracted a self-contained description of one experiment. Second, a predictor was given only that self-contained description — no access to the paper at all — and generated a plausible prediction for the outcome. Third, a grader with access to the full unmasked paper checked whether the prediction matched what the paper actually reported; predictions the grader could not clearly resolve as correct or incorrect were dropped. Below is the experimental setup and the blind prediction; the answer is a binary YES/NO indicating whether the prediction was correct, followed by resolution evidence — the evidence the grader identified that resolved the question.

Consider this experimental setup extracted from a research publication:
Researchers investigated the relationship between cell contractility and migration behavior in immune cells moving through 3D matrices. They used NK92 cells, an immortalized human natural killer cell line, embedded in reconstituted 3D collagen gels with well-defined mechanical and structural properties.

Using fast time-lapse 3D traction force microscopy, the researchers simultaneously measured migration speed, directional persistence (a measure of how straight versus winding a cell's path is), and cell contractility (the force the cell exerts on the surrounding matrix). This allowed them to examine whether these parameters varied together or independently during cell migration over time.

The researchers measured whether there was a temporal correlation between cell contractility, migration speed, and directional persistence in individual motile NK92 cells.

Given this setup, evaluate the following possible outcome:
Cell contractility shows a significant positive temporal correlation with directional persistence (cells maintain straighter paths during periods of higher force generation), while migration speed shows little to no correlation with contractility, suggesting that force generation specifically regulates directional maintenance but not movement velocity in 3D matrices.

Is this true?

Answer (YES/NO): NO